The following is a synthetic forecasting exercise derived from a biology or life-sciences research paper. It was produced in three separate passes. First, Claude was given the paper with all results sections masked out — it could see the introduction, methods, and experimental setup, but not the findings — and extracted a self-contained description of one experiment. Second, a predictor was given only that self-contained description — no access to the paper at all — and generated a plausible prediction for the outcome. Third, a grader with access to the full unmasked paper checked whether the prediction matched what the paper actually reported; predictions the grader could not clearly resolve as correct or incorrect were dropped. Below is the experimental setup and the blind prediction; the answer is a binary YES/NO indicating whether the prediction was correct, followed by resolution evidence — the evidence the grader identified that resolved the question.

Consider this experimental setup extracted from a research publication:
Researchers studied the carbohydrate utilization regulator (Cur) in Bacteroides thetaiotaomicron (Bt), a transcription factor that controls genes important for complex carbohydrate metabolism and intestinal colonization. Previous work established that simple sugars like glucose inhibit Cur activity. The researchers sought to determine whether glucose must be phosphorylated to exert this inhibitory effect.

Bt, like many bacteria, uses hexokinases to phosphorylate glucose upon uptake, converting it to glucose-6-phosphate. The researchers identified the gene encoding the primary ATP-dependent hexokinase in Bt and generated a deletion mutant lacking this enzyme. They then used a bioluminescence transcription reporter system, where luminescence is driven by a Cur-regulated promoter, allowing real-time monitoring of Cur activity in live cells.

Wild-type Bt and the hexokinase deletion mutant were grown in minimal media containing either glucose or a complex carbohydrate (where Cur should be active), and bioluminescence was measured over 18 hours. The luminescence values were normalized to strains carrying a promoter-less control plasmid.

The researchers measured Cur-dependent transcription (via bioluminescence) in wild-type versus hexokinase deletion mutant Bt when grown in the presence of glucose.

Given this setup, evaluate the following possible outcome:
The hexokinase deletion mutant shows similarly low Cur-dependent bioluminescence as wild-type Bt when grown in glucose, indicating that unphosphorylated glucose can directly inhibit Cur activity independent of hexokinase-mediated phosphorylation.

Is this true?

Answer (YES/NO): NO